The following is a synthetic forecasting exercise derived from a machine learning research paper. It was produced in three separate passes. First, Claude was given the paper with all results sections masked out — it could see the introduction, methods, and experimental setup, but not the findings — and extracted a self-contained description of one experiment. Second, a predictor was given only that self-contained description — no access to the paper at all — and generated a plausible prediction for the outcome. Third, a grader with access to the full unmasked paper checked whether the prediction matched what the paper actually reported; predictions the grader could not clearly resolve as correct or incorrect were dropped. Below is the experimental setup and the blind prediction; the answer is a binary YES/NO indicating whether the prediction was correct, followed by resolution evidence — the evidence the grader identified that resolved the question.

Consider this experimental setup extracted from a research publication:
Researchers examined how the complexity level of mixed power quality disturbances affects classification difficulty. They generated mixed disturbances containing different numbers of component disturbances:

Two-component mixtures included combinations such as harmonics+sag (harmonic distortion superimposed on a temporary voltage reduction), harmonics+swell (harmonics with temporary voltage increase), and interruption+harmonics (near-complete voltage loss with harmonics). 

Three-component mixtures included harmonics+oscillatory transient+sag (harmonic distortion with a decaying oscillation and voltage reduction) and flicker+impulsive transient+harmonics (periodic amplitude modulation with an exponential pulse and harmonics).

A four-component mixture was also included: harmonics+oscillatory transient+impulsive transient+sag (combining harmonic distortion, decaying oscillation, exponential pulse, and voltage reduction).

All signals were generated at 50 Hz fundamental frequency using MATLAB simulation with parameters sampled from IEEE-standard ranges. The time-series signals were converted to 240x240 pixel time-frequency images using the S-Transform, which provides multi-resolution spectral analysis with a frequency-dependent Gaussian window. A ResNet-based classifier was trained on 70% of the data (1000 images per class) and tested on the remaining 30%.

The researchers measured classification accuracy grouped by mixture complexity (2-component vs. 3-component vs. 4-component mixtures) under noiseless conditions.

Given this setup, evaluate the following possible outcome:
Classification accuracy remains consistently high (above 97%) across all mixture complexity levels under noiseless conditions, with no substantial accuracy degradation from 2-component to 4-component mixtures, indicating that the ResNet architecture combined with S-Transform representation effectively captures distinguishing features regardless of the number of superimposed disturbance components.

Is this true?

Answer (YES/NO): YES